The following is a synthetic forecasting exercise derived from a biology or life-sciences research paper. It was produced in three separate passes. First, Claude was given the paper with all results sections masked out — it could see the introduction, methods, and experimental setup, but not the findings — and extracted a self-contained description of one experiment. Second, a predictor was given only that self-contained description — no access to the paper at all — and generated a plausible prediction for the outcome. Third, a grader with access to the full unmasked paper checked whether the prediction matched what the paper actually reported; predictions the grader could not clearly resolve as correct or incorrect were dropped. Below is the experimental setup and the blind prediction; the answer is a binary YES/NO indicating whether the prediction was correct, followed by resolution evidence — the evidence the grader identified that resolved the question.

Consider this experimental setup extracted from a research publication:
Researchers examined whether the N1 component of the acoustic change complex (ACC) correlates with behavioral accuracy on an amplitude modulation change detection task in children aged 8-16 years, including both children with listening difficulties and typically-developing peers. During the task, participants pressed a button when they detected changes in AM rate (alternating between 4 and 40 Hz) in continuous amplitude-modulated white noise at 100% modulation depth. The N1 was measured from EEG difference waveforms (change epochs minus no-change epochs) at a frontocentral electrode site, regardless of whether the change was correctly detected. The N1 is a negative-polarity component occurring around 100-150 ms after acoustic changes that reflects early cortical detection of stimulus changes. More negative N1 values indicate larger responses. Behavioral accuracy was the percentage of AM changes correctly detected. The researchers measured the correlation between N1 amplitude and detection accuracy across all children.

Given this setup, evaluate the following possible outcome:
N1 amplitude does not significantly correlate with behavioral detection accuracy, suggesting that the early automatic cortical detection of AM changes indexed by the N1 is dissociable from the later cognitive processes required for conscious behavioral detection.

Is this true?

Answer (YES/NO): YES